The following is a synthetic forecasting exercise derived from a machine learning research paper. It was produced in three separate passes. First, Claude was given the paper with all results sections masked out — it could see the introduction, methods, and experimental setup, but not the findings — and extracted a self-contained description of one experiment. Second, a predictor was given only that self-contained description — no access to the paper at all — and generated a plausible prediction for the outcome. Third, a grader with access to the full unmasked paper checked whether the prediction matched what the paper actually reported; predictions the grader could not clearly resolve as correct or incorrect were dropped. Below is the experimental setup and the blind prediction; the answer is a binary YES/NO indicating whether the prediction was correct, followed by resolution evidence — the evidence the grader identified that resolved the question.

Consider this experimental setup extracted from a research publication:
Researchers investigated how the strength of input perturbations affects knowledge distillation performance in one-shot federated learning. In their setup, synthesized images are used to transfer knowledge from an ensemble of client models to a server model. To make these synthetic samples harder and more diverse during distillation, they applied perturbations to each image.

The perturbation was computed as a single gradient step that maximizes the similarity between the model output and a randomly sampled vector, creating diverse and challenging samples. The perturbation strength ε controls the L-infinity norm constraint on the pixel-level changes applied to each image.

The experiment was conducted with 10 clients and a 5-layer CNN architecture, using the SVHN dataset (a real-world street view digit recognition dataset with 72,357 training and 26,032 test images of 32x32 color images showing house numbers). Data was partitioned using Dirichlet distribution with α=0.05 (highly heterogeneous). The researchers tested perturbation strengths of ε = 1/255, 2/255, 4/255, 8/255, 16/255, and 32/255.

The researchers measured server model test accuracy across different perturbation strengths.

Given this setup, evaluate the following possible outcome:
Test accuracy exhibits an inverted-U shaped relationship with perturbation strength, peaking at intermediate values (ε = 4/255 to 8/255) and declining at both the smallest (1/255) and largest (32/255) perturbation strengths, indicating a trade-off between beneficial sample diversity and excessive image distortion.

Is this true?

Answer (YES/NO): NO